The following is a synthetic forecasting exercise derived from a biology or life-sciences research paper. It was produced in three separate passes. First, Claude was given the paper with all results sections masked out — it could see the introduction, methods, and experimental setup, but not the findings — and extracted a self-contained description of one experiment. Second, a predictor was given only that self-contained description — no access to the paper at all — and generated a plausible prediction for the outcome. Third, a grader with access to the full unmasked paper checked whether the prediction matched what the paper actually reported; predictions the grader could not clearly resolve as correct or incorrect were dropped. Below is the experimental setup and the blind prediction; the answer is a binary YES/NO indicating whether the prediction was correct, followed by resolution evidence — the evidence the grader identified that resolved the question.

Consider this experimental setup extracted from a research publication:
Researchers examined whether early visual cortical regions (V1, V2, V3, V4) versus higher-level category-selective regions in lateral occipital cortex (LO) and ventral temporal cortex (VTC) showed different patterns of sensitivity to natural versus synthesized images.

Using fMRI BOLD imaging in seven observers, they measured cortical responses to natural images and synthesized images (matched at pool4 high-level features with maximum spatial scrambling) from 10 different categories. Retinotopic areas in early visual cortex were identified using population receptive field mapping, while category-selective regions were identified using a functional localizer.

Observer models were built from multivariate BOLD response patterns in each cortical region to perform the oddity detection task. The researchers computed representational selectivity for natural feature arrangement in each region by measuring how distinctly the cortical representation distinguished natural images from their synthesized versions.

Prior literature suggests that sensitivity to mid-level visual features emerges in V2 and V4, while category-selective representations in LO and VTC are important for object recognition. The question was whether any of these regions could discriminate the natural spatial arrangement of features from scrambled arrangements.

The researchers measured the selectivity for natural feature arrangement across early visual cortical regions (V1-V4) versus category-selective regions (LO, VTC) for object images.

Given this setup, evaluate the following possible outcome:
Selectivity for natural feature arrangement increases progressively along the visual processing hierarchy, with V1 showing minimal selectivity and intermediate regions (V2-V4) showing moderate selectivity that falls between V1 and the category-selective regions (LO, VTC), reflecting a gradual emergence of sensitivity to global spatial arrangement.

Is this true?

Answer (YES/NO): NO